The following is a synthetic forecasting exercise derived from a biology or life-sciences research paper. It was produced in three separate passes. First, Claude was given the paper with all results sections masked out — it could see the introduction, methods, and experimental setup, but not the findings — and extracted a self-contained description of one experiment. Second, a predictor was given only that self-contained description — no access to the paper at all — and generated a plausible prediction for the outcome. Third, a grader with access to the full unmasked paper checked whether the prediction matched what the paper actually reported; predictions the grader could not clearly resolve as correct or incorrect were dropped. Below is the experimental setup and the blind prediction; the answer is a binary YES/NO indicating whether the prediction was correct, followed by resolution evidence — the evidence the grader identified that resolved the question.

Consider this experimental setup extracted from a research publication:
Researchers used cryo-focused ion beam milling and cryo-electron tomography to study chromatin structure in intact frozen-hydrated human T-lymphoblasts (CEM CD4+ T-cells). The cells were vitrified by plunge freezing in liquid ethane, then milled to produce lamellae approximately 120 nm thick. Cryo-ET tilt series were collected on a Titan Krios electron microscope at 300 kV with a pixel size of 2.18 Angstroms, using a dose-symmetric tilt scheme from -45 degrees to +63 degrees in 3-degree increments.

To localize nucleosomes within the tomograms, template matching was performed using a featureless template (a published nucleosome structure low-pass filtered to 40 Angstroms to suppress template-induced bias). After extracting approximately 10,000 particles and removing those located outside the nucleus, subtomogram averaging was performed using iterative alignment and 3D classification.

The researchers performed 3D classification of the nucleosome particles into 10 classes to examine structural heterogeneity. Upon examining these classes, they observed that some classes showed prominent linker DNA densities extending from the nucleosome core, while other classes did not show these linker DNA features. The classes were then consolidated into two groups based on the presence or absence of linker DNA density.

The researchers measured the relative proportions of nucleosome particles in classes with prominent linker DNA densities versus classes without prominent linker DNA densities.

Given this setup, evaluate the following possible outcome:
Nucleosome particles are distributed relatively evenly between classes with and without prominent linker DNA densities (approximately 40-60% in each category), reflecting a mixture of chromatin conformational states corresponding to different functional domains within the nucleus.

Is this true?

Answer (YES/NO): NO